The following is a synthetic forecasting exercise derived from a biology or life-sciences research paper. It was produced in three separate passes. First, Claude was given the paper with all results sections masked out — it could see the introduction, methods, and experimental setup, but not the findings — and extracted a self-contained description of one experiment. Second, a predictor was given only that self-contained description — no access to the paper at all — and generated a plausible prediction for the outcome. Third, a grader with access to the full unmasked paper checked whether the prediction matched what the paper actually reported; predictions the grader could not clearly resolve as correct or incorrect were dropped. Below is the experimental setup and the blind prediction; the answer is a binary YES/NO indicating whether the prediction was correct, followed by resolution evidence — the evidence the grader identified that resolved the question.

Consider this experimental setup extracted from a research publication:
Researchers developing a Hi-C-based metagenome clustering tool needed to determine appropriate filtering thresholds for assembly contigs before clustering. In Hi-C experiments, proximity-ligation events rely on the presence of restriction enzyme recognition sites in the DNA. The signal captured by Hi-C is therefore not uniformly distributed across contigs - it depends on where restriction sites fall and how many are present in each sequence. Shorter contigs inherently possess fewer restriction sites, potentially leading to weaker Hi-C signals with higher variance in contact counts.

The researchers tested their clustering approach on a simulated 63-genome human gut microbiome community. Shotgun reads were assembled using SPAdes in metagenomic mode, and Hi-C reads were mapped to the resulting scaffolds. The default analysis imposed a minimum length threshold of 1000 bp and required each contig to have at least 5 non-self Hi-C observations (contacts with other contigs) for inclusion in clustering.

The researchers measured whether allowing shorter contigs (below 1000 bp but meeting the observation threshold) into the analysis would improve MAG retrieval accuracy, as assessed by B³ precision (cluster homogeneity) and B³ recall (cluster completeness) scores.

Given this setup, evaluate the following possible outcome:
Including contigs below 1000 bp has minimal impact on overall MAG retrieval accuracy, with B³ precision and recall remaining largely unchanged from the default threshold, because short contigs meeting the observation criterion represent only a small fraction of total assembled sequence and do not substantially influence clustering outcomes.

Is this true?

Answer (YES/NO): NO